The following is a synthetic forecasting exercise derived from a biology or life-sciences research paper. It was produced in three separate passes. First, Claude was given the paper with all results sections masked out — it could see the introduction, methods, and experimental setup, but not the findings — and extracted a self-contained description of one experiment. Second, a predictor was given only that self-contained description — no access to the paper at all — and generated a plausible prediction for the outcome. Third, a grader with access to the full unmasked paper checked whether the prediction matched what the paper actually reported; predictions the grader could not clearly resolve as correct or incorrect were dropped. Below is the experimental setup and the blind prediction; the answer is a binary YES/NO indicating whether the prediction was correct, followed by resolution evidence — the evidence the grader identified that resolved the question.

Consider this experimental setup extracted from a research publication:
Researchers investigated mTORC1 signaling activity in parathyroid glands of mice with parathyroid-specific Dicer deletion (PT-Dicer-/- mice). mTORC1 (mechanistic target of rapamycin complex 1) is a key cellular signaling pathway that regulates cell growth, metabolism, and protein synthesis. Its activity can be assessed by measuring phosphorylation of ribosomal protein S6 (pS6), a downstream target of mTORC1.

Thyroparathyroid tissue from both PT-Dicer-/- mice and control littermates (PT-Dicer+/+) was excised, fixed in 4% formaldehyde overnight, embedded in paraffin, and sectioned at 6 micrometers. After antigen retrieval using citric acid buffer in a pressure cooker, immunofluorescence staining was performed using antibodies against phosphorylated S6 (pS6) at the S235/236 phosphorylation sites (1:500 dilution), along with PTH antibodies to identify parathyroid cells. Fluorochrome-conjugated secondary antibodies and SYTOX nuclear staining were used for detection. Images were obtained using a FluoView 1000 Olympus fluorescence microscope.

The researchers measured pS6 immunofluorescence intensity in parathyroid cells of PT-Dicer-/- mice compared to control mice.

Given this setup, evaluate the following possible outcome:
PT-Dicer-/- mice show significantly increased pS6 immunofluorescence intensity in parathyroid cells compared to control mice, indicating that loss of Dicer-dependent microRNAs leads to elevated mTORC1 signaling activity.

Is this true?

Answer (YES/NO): NO